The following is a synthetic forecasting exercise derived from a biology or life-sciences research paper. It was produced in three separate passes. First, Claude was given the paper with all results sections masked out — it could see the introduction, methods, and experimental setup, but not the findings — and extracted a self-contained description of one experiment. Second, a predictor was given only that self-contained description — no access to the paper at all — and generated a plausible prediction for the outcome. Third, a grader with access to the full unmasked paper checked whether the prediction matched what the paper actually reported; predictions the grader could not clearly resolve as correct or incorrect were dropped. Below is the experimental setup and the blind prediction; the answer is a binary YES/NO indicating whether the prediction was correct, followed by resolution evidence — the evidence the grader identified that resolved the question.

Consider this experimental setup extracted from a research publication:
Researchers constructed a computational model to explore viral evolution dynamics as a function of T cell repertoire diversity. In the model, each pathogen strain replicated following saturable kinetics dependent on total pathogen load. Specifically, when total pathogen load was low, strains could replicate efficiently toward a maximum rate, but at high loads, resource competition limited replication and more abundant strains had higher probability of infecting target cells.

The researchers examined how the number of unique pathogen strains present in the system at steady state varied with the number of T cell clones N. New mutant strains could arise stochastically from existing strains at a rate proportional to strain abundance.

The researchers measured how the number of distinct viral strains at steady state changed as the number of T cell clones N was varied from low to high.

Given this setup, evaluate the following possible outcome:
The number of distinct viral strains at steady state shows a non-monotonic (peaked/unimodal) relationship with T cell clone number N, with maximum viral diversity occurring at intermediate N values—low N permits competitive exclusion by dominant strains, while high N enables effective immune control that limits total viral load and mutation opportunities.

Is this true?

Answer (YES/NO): NO